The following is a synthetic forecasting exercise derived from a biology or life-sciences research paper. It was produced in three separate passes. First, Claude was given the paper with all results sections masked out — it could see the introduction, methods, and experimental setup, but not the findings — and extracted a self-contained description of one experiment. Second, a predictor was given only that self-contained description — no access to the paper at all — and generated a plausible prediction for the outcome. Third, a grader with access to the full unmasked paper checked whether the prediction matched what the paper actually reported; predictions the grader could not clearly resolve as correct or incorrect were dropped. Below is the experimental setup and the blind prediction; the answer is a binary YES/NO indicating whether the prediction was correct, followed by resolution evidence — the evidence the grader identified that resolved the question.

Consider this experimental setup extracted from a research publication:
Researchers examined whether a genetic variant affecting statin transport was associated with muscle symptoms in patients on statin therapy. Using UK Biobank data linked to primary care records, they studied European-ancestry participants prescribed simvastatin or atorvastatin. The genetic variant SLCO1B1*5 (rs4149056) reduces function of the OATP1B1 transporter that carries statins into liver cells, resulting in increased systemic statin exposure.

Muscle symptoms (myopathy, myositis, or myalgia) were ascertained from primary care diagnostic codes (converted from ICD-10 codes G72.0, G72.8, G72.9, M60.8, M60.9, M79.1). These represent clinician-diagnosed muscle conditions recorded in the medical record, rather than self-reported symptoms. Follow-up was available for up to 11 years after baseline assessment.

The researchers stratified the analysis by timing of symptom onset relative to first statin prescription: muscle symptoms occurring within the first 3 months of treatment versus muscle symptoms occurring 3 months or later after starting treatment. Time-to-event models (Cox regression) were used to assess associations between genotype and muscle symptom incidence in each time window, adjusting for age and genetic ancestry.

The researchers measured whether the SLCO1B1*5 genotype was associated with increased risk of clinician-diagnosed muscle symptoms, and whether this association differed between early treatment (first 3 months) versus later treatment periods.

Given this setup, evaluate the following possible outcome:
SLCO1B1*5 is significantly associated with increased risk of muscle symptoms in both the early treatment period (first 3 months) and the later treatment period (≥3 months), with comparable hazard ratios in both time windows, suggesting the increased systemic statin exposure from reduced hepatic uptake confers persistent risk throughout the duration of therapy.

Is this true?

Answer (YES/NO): NO